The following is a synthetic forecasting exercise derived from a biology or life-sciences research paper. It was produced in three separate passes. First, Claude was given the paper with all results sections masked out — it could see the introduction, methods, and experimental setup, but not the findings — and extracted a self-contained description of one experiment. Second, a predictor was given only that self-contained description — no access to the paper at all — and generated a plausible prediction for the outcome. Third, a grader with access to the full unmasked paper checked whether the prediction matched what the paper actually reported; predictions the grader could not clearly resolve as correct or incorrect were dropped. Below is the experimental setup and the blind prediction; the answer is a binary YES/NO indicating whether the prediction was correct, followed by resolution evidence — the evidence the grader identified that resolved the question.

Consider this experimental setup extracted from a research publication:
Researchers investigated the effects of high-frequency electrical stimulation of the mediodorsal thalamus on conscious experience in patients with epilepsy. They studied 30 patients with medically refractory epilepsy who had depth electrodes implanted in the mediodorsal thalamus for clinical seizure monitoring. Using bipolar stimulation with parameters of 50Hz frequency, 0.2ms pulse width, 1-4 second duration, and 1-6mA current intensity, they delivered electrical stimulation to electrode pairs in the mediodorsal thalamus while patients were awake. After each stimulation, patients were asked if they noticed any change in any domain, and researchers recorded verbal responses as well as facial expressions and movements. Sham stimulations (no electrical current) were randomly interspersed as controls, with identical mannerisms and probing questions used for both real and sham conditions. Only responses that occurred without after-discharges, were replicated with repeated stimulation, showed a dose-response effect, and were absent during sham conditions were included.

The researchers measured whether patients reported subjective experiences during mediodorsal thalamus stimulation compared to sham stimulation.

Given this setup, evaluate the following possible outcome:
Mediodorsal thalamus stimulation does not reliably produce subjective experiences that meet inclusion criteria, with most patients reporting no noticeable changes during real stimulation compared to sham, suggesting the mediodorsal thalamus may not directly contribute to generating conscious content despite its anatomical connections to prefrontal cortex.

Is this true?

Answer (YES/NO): NO